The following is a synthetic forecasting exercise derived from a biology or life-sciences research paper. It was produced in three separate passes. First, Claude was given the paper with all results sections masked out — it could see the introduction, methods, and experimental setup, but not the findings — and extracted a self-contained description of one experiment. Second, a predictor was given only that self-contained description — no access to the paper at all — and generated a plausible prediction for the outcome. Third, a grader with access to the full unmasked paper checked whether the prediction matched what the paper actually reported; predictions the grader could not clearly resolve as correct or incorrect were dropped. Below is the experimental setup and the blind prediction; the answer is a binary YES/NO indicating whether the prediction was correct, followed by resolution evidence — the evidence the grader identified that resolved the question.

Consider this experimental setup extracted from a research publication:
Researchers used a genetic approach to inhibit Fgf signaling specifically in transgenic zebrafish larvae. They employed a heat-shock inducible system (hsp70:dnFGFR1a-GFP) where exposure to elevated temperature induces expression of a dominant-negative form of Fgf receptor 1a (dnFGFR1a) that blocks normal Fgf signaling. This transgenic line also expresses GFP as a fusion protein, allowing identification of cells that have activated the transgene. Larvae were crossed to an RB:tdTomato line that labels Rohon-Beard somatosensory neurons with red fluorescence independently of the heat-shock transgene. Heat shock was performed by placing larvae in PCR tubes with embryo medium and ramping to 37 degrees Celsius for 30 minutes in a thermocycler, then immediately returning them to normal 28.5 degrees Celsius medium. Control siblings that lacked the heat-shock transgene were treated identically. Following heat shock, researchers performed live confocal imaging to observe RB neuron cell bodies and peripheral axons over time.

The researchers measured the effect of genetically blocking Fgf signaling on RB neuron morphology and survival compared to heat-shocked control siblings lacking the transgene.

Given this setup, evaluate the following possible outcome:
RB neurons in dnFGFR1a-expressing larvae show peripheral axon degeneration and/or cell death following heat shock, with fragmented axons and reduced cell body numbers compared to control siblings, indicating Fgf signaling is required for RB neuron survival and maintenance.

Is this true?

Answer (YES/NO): YES